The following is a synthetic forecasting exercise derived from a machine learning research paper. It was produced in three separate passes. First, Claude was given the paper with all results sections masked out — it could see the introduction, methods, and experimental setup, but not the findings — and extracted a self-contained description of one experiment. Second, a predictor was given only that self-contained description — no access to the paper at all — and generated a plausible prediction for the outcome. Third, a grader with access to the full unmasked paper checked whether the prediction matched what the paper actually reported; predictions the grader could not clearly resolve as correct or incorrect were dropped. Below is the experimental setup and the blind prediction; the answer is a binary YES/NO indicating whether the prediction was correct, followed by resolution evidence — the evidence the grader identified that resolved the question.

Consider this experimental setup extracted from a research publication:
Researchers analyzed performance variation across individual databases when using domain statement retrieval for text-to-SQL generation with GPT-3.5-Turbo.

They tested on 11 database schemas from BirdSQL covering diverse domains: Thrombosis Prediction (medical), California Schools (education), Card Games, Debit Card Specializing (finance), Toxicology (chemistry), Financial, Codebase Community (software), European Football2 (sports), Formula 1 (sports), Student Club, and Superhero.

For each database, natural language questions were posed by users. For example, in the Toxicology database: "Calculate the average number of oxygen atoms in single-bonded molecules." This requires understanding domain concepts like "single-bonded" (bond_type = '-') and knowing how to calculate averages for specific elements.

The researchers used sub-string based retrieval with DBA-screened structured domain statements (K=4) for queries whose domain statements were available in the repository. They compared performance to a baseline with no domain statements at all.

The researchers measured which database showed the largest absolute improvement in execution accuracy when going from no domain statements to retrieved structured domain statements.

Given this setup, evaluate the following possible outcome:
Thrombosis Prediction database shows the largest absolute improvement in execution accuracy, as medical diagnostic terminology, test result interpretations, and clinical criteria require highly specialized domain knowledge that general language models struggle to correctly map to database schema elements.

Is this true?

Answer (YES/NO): NO